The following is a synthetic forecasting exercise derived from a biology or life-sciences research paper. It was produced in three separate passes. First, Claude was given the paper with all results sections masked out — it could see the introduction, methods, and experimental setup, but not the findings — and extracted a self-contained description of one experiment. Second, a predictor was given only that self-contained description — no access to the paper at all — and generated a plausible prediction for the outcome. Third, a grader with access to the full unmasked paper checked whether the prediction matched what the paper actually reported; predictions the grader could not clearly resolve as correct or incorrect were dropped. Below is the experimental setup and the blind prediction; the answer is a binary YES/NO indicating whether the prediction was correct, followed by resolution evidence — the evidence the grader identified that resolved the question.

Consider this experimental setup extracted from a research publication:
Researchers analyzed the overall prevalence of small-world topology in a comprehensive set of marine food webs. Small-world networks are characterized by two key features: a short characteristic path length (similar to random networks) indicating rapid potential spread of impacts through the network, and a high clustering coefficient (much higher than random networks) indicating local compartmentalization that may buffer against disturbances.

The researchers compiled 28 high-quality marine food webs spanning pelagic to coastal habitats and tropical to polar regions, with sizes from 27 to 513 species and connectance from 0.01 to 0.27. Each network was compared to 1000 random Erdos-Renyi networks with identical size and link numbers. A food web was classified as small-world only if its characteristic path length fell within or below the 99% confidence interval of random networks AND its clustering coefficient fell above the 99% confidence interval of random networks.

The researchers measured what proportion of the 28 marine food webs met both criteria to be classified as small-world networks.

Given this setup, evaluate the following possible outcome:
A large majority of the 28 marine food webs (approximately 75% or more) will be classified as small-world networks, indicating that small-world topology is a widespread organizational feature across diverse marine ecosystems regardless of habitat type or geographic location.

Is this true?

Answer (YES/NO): NO